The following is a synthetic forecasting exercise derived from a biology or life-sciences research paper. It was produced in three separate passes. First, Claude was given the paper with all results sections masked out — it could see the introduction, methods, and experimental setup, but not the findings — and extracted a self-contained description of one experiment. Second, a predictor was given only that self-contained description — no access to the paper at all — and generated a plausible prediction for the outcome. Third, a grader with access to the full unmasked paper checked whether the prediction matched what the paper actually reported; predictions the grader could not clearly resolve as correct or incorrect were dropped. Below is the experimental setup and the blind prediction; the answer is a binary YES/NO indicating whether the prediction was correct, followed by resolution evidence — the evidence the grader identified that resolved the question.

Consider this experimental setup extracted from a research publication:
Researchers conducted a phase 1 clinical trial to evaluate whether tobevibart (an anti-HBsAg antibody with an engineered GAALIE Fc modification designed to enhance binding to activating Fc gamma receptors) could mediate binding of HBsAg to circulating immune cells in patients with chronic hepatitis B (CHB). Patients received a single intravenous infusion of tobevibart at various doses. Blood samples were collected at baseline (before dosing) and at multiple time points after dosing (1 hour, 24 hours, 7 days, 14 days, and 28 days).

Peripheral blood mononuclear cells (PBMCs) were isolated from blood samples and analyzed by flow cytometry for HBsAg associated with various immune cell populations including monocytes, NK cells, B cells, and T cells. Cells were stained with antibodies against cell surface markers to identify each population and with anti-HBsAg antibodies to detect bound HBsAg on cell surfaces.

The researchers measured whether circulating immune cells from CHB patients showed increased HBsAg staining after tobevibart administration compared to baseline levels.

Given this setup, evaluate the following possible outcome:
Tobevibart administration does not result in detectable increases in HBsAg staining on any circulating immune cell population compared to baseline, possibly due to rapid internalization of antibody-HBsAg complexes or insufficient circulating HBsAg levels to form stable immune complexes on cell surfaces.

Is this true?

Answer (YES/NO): NO